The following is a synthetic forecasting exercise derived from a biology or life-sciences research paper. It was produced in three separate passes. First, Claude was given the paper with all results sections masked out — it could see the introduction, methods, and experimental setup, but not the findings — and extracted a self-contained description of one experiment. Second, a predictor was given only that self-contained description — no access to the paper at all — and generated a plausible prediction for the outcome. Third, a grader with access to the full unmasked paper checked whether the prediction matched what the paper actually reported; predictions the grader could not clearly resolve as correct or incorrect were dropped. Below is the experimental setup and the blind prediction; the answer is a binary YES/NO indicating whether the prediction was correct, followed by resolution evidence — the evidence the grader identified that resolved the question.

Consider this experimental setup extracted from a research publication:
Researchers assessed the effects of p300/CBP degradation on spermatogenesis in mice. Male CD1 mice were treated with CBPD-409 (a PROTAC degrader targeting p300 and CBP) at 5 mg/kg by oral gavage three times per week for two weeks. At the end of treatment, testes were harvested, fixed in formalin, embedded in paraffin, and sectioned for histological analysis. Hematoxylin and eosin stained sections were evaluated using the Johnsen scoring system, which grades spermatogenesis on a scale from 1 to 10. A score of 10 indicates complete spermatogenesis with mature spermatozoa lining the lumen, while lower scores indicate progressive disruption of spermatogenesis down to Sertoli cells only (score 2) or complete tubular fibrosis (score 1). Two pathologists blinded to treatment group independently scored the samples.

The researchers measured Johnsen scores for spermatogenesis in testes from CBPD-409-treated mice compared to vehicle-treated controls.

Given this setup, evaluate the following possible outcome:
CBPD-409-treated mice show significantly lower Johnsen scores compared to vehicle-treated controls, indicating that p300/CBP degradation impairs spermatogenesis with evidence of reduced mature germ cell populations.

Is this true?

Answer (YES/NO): YES